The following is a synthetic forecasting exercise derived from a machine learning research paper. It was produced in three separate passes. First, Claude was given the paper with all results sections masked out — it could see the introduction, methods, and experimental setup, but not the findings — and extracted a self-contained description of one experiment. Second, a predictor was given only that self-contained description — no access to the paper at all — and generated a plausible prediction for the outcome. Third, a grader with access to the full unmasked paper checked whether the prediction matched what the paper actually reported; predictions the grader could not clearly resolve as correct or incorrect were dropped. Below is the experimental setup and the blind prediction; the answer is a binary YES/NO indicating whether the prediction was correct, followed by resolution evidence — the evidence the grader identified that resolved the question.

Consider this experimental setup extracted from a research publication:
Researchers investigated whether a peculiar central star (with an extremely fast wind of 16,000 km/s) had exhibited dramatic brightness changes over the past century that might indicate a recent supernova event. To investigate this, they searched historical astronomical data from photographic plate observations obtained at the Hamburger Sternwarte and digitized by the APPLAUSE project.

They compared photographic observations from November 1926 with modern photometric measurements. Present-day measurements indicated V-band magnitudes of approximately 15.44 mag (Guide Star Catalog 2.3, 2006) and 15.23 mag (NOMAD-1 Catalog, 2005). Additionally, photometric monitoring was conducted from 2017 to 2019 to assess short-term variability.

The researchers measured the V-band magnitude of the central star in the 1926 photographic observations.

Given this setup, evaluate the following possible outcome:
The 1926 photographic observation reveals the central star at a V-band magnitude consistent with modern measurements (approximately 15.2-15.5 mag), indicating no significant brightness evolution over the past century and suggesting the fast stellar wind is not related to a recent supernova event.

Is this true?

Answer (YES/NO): YES